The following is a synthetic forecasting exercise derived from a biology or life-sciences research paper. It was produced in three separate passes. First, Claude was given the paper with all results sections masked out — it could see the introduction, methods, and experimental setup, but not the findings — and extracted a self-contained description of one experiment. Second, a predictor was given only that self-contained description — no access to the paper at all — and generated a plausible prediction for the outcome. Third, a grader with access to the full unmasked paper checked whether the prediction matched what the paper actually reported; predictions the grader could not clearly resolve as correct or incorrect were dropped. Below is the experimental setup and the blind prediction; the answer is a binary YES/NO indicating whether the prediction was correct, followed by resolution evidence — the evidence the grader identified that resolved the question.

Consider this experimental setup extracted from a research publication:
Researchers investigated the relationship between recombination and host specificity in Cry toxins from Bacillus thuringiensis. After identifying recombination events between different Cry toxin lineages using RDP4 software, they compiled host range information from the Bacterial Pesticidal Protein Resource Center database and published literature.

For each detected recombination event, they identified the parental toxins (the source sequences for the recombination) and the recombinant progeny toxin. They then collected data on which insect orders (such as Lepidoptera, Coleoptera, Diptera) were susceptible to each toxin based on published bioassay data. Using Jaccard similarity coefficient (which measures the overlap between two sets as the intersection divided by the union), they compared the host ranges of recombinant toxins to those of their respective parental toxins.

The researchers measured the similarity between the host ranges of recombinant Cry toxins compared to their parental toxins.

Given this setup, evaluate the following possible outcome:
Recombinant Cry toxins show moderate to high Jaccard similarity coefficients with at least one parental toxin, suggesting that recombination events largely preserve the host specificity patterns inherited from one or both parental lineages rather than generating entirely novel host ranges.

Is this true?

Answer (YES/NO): NO